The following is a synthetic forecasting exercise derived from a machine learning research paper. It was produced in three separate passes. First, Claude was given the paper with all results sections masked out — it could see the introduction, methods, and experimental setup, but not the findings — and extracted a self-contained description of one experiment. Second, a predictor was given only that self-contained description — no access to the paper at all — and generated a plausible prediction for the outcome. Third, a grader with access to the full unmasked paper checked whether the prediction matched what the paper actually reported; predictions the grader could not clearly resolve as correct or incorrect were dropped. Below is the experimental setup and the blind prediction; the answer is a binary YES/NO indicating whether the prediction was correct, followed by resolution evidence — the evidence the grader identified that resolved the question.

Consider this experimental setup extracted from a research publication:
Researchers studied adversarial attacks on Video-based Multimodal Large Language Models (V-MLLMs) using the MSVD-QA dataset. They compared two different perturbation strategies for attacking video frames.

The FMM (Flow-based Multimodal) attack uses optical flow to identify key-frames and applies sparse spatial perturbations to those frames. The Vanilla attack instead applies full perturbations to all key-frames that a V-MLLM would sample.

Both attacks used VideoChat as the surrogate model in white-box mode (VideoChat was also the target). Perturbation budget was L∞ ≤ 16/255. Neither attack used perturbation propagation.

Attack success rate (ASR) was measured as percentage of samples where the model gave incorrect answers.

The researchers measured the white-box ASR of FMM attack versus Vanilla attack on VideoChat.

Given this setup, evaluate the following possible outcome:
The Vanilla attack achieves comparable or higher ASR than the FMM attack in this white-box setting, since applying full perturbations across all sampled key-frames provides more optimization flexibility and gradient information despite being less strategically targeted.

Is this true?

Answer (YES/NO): YES